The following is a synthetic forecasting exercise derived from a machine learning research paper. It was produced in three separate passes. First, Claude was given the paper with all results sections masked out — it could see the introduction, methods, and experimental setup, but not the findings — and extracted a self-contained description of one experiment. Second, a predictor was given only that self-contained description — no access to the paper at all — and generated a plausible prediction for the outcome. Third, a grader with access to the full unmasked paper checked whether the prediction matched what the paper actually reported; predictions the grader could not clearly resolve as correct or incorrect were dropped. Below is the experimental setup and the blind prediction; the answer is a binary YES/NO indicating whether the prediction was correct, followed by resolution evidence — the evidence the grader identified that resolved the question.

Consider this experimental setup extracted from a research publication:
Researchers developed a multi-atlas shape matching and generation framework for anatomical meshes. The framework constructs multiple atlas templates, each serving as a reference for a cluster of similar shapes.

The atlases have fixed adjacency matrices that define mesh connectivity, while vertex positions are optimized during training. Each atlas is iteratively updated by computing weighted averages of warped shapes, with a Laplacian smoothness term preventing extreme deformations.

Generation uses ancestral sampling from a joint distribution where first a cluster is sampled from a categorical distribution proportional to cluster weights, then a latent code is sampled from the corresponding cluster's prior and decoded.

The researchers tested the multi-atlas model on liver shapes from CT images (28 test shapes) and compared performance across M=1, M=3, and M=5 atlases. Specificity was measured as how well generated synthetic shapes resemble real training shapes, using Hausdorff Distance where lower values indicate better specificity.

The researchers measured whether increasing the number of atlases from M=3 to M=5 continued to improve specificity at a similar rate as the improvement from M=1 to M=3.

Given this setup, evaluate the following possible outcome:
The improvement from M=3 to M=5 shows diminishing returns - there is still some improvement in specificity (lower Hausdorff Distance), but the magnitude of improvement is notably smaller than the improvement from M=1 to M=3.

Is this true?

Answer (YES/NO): YES